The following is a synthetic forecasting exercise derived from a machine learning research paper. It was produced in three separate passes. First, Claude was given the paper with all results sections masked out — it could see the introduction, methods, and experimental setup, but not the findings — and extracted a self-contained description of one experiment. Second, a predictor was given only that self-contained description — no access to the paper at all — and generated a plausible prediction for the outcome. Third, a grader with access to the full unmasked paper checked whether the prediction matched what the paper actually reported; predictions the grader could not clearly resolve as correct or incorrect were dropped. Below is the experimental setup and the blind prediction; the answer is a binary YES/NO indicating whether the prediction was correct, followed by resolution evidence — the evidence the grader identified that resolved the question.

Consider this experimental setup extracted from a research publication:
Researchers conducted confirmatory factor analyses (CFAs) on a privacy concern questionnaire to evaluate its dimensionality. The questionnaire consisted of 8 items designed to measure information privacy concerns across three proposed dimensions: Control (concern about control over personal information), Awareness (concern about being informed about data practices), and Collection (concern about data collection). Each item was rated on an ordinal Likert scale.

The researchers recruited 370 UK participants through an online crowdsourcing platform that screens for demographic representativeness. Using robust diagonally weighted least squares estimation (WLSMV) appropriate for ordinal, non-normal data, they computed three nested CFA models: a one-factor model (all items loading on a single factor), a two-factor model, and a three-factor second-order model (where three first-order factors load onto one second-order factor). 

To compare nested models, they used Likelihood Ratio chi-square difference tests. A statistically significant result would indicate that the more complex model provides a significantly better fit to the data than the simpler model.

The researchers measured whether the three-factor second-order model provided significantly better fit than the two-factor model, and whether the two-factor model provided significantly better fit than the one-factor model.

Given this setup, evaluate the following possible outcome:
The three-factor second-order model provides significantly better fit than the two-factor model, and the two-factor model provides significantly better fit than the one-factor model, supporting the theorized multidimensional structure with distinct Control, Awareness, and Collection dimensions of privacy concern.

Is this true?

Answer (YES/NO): YES